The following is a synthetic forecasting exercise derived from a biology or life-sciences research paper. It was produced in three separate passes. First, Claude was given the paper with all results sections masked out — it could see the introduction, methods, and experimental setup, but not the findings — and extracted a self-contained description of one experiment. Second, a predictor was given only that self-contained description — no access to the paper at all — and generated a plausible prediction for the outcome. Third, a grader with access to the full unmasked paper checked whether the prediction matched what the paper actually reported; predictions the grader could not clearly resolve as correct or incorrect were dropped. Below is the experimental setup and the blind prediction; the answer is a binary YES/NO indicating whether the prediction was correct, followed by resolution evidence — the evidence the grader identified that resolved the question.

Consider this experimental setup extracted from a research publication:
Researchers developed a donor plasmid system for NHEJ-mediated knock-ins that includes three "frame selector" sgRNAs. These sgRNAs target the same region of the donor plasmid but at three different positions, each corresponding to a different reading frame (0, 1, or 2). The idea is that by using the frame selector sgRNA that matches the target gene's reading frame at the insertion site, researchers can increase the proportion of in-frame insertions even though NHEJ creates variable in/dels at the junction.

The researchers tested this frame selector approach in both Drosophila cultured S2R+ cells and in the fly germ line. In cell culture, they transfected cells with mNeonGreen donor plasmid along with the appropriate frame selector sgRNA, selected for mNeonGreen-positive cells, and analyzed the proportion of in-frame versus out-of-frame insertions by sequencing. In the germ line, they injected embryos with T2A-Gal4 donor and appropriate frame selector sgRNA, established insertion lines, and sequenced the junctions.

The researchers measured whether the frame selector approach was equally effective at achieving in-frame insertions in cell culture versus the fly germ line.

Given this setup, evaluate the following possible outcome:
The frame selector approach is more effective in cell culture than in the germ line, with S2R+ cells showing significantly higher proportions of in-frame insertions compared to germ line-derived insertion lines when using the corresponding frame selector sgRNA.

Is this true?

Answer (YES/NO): YES